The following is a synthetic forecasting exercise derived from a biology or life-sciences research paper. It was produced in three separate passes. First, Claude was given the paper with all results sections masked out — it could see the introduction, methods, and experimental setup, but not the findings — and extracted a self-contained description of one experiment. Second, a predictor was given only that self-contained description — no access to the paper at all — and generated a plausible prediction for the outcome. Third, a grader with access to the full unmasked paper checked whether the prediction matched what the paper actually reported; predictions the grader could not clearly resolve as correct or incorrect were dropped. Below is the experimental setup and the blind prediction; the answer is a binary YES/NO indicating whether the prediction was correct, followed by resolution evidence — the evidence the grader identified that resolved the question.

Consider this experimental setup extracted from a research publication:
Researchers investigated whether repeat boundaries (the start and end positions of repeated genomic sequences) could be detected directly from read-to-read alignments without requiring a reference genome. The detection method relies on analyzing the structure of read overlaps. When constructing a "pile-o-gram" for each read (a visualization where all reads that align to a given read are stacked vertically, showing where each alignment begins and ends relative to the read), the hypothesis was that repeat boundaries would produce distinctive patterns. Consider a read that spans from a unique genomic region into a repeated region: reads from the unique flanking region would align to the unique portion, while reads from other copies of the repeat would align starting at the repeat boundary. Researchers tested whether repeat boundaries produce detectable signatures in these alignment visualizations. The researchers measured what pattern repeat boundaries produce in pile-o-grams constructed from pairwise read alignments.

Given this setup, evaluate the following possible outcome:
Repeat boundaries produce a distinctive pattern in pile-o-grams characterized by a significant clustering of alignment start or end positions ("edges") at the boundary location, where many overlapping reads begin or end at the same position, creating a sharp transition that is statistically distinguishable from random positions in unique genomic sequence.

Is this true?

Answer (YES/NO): YES